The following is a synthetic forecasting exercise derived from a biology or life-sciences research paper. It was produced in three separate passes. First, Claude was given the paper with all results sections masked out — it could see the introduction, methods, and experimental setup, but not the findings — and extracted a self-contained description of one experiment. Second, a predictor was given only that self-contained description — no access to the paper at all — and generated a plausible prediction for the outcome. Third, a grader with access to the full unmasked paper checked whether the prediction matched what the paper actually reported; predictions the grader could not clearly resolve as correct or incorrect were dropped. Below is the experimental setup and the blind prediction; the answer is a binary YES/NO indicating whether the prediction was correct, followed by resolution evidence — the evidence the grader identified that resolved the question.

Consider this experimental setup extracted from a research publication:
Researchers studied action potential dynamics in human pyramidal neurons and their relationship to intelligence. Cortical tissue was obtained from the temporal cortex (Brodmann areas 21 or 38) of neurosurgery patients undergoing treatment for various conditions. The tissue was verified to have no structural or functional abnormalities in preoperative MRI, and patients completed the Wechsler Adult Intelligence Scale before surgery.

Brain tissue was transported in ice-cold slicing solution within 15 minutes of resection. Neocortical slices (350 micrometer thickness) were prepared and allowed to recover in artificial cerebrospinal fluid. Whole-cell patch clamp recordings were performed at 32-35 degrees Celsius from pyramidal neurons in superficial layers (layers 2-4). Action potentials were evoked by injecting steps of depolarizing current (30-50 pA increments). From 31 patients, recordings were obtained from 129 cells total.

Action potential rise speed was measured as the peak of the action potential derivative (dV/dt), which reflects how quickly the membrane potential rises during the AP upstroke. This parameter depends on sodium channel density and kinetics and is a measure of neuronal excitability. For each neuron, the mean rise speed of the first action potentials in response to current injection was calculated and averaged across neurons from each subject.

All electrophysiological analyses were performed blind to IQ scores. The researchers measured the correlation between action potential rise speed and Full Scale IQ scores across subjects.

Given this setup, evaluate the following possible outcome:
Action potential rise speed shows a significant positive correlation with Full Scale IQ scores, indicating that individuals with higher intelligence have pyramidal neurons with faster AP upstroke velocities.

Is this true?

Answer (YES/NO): YES